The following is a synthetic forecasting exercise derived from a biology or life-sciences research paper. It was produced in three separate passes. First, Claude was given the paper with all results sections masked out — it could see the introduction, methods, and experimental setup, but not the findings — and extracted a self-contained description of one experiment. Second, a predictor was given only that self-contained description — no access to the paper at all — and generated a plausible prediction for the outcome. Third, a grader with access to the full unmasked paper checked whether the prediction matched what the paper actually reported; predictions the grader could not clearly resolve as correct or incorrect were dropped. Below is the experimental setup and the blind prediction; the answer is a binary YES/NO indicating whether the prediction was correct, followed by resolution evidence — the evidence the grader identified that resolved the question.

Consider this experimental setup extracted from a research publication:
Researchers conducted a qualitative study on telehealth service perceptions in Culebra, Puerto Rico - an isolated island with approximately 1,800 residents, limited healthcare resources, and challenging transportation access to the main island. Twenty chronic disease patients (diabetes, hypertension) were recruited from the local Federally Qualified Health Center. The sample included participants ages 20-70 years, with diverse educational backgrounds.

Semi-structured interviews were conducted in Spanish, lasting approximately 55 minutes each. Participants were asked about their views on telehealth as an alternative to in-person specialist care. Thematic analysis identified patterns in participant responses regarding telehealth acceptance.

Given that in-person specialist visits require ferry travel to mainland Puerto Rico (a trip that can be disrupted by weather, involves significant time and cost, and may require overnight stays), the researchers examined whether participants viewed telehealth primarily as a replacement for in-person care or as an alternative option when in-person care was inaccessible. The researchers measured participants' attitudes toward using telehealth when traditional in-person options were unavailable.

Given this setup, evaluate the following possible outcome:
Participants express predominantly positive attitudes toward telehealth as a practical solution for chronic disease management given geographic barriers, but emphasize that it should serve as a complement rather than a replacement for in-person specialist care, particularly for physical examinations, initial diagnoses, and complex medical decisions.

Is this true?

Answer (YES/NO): YES